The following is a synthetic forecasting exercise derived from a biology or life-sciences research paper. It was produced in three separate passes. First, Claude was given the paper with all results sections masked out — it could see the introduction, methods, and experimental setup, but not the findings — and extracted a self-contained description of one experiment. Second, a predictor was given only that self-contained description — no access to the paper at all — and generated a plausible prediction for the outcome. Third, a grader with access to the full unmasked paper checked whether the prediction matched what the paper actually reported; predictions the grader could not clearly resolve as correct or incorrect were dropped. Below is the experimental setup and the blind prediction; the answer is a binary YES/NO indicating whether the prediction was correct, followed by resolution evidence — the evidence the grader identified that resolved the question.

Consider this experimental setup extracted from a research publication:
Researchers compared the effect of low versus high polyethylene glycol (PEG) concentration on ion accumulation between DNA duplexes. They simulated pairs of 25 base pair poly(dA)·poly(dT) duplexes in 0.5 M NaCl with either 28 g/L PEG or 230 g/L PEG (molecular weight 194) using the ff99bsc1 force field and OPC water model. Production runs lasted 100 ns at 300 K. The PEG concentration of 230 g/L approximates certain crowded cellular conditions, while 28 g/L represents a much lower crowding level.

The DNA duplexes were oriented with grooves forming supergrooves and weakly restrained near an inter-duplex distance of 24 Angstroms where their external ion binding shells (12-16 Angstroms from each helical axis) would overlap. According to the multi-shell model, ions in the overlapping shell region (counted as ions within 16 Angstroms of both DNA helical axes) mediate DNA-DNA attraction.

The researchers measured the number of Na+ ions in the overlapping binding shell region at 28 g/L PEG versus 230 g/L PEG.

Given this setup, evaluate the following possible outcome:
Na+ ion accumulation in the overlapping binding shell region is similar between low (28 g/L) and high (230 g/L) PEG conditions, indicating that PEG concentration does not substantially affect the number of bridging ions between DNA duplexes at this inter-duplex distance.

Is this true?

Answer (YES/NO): NO